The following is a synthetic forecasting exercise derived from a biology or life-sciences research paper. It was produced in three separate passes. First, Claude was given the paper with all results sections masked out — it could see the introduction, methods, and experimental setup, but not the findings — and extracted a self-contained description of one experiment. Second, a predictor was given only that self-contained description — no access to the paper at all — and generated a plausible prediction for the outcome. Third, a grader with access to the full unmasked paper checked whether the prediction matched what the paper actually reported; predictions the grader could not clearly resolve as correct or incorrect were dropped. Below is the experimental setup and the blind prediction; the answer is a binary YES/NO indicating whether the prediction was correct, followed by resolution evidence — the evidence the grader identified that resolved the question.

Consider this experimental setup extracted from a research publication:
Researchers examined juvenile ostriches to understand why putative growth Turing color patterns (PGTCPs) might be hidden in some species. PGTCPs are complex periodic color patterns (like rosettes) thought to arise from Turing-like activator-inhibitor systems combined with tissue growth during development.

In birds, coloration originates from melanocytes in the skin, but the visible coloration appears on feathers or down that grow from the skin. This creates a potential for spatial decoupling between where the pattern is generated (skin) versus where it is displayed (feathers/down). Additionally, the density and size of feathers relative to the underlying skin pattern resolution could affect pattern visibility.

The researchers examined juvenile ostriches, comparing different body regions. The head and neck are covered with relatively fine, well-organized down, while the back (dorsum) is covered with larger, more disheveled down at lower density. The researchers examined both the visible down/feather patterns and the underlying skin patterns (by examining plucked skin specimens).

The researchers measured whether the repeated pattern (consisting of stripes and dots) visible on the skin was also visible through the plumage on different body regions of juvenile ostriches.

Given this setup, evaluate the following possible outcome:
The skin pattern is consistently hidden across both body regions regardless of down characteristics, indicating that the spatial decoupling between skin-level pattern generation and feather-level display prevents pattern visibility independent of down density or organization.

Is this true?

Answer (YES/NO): NO